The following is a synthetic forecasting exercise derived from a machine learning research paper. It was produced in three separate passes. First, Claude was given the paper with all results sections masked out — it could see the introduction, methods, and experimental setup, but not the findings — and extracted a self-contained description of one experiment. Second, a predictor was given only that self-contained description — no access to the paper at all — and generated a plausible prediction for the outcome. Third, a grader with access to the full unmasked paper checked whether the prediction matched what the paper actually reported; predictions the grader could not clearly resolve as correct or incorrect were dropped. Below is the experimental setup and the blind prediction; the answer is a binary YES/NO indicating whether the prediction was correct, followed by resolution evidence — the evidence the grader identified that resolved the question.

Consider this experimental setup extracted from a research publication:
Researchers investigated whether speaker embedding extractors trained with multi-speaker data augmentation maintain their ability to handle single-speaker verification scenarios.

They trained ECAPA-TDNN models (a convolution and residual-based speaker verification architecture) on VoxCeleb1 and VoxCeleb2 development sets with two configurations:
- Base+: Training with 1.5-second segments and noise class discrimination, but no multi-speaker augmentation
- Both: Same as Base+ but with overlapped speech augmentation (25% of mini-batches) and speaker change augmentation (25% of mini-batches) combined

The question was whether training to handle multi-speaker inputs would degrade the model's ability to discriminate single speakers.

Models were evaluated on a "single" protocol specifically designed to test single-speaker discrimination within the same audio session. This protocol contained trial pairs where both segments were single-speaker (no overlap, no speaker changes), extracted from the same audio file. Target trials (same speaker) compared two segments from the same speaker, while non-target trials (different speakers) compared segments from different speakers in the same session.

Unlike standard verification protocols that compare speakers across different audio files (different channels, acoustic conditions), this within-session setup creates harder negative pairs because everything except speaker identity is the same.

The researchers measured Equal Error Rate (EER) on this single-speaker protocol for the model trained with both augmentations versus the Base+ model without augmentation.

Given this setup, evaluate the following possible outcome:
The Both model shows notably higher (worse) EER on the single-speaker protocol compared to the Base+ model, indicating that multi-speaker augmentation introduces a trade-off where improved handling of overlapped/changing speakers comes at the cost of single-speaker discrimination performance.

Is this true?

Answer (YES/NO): NO